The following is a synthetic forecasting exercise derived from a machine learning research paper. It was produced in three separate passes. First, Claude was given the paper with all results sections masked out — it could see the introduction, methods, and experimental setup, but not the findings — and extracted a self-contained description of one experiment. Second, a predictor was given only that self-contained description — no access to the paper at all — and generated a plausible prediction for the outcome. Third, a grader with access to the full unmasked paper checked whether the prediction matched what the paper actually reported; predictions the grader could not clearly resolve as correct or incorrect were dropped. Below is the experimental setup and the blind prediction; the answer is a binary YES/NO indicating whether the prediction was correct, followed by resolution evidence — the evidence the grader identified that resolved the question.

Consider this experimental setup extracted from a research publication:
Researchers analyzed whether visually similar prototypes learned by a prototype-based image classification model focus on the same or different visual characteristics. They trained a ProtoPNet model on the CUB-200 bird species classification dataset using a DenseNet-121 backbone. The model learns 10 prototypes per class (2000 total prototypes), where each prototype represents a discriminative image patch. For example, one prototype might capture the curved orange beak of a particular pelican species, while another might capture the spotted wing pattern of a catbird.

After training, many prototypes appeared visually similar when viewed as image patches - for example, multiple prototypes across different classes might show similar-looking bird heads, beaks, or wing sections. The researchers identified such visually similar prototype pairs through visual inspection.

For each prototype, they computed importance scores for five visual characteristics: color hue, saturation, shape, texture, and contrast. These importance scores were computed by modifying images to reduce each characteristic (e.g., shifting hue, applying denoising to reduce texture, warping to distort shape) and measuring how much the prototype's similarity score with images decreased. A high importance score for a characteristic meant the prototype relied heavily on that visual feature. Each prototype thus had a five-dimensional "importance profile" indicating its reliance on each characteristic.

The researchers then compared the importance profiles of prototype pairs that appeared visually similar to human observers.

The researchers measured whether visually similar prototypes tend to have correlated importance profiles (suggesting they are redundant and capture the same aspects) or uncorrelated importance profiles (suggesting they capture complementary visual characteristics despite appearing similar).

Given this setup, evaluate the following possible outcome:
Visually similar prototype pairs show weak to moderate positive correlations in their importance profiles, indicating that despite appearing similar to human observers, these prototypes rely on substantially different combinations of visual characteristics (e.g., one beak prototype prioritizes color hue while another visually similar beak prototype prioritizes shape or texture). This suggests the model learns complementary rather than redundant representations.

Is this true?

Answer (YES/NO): NO